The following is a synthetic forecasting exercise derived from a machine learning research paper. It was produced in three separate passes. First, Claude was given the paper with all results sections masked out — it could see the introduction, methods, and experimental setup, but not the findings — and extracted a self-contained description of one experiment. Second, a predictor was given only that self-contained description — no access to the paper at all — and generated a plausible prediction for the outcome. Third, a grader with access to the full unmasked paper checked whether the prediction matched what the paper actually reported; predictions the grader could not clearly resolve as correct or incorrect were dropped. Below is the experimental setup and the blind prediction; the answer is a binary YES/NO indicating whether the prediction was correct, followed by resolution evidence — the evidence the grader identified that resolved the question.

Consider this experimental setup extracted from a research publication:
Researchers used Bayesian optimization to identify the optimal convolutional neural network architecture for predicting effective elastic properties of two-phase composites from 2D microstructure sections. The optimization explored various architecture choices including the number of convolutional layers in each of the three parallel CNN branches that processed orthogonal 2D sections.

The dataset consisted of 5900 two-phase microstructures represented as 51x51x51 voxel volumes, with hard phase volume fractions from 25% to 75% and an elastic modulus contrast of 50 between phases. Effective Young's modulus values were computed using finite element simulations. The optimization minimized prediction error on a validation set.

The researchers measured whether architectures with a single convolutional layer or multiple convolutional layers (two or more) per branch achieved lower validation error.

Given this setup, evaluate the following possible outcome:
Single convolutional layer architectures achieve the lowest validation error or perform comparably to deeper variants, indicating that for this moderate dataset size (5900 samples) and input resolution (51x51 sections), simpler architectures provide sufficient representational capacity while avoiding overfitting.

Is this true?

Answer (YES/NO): NO